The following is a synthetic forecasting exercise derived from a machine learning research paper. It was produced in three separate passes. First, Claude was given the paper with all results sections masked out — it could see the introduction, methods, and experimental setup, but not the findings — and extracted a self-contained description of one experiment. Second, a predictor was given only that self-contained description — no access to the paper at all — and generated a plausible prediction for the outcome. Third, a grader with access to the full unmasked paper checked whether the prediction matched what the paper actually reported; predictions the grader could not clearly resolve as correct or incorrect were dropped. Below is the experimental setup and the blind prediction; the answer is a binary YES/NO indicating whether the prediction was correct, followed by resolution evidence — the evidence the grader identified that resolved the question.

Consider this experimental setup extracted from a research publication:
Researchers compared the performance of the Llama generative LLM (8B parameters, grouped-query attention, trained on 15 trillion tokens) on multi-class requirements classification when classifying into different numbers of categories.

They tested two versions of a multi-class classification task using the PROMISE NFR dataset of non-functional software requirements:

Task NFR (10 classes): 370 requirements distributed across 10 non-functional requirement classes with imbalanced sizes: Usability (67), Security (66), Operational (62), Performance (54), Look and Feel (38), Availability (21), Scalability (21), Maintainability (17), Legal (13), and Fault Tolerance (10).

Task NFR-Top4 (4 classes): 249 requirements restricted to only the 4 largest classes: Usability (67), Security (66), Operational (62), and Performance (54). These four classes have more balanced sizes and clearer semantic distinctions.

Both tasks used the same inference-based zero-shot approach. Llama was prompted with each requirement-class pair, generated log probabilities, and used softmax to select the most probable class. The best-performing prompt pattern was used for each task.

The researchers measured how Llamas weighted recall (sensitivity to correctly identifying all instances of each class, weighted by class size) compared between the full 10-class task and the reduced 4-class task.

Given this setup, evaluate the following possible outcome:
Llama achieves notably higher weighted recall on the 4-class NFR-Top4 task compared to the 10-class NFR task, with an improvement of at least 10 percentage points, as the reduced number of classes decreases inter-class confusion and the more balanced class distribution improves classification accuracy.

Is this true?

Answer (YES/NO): YES